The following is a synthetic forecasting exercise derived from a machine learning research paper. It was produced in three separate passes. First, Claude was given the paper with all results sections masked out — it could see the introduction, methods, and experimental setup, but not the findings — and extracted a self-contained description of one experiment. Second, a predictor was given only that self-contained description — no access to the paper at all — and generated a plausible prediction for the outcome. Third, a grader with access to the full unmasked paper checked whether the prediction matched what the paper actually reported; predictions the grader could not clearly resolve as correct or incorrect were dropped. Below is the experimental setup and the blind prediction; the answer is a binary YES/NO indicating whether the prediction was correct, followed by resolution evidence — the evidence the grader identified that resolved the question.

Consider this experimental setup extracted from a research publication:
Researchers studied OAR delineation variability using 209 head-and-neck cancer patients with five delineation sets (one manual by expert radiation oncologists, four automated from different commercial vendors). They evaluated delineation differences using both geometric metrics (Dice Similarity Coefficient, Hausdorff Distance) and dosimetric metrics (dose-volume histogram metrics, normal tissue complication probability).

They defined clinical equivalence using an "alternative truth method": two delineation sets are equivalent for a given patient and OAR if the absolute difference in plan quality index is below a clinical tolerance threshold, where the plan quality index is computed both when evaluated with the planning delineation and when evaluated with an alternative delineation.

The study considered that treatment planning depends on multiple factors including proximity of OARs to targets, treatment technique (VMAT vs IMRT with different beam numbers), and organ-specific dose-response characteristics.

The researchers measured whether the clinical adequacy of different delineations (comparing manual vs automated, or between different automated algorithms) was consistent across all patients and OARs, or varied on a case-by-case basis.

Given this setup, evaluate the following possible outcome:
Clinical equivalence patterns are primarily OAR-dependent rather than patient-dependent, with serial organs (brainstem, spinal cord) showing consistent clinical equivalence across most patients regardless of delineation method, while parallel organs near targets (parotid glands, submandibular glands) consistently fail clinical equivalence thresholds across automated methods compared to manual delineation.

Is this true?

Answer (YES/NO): NO